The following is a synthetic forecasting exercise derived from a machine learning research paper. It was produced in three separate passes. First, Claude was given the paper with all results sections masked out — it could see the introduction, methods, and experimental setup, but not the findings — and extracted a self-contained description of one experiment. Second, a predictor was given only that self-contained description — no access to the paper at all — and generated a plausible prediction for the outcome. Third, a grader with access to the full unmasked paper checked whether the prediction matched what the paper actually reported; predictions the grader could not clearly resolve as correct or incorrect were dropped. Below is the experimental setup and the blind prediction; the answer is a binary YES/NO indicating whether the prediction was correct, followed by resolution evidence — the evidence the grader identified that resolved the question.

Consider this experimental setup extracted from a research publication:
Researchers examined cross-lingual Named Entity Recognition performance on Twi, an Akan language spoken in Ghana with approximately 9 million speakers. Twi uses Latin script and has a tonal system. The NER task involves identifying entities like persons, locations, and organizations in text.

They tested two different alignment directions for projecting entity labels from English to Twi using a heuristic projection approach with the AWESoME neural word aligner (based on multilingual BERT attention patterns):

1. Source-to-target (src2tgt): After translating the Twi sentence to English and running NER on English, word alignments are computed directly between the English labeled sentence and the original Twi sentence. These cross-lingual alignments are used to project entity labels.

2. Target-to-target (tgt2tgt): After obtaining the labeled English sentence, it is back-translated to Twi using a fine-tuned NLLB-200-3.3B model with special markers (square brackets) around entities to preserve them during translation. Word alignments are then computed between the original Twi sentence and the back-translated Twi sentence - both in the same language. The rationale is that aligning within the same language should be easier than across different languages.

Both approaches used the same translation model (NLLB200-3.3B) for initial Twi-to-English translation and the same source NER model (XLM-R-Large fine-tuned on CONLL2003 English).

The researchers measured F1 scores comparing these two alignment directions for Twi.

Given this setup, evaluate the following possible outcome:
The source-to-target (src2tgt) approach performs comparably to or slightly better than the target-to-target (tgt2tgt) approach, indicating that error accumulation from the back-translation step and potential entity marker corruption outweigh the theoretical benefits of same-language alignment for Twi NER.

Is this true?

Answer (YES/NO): NO